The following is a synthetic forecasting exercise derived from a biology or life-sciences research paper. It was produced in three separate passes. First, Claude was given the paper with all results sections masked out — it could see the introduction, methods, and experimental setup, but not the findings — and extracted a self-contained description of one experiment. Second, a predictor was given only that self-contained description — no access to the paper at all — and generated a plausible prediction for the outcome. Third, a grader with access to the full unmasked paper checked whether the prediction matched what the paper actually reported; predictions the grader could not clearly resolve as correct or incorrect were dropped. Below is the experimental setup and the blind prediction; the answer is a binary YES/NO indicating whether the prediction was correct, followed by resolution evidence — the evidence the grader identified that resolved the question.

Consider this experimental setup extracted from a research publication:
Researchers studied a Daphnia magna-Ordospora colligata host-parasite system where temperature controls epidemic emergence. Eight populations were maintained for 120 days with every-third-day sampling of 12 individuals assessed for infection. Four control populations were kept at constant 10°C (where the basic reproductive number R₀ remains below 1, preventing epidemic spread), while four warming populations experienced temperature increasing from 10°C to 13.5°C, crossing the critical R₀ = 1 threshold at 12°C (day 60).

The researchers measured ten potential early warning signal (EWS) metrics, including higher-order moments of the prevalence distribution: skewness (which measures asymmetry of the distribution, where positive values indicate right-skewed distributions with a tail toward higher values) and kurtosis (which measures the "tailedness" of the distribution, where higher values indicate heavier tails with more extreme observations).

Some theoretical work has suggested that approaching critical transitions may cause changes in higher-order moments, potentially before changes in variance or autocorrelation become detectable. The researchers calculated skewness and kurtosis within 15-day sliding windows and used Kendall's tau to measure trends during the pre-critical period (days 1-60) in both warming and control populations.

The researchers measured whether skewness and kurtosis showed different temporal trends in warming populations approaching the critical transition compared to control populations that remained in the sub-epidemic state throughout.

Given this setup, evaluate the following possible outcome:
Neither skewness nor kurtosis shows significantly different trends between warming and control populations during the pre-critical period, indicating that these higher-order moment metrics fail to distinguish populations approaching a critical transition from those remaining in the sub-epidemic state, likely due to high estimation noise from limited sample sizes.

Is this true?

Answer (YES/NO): NO